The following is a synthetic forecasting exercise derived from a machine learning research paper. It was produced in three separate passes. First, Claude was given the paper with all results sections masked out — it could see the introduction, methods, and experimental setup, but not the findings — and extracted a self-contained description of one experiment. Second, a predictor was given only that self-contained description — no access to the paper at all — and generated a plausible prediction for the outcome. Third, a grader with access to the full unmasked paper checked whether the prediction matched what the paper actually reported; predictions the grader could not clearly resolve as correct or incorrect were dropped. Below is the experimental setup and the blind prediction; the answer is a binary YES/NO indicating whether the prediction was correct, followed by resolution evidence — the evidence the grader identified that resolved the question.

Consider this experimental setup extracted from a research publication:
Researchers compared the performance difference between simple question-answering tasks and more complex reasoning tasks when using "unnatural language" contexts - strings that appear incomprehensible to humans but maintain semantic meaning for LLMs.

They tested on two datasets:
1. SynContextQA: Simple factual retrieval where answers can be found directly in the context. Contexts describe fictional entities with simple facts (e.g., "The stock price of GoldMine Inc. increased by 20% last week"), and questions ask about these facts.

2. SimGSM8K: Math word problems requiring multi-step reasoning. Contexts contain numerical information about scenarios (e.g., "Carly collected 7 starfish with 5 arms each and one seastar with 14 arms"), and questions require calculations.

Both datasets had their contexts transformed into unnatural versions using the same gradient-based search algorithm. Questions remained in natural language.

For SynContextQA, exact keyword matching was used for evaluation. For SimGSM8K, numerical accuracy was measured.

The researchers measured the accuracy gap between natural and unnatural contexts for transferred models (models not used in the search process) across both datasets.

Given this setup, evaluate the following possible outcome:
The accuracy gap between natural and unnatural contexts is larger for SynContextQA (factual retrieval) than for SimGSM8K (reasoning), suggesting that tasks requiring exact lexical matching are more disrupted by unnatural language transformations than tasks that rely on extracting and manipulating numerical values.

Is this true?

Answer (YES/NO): NO